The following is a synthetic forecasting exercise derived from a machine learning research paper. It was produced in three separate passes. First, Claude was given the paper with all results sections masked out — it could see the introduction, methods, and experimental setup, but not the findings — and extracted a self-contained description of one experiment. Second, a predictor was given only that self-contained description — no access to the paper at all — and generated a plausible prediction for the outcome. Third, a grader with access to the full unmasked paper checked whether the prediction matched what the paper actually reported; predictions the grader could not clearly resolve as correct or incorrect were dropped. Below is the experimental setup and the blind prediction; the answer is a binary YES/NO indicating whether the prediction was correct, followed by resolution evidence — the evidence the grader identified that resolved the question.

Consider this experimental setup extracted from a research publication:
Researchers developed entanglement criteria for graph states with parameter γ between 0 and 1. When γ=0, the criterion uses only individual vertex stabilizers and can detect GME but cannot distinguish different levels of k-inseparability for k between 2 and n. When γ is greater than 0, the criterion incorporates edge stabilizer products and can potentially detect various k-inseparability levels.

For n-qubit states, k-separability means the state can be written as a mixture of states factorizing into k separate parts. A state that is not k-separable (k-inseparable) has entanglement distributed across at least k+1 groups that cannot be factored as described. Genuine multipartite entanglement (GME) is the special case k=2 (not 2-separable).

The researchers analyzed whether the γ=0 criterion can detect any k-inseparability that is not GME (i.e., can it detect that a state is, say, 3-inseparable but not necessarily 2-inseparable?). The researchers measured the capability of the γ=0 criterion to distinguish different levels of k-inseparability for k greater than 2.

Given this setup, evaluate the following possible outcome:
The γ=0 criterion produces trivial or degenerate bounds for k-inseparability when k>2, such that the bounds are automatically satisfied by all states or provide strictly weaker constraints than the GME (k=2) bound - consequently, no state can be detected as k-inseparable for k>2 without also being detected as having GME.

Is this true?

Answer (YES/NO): YES